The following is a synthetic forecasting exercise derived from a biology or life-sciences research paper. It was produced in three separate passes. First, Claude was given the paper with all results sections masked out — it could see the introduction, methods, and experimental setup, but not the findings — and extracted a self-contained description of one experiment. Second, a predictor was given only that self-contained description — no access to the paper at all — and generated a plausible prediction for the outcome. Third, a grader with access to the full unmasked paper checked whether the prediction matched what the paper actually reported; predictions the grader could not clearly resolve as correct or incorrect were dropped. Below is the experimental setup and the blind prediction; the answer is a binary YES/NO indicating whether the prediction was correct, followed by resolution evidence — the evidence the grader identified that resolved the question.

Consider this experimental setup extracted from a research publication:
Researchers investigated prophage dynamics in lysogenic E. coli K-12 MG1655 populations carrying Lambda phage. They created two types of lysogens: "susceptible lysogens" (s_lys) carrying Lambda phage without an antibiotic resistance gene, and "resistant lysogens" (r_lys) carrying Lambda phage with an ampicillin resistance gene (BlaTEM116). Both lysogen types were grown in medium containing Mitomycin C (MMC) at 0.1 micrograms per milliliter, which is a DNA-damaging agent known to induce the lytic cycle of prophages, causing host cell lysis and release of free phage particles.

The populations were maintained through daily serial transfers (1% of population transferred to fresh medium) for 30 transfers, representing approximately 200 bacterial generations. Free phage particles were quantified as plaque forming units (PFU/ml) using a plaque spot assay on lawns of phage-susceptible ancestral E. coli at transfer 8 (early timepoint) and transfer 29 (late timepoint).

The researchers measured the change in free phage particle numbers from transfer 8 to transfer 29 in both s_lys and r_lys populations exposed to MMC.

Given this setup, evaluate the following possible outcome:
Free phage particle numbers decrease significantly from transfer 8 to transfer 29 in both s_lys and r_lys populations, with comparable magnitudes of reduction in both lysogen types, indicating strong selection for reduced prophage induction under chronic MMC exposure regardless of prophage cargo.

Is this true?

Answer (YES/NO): YES